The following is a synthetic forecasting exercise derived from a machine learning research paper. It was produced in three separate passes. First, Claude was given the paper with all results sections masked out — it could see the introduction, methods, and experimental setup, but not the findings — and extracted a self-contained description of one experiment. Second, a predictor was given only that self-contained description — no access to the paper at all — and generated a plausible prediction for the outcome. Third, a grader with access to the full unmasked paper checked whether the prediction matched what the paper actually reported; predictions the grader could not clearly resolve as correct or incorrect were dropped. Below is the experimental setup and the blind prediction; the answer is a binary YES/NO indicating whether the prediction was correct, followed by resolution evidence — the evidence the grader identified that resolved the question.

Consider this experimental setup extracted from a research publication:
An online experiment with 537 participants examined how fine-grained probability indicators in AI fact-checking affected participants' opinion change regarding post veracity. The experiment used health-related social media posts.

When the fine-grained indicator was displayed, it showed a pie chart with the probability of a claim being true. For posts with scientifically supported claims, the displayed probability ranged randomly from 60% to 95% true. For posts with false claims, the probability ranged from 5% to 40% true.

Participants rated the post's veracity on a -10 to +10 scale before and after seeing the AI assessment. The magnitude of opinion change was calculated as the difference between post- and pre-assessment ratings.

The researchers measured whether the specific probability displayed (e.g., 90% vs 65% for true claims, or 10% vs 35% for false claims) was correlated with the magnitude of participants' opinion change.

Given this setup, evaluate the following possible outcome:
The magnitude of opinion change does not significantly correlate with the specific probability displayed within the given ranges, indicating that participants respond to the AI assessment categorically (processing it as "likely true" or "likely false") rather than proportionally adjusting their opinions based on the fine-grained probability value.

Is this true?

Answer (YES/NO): NO